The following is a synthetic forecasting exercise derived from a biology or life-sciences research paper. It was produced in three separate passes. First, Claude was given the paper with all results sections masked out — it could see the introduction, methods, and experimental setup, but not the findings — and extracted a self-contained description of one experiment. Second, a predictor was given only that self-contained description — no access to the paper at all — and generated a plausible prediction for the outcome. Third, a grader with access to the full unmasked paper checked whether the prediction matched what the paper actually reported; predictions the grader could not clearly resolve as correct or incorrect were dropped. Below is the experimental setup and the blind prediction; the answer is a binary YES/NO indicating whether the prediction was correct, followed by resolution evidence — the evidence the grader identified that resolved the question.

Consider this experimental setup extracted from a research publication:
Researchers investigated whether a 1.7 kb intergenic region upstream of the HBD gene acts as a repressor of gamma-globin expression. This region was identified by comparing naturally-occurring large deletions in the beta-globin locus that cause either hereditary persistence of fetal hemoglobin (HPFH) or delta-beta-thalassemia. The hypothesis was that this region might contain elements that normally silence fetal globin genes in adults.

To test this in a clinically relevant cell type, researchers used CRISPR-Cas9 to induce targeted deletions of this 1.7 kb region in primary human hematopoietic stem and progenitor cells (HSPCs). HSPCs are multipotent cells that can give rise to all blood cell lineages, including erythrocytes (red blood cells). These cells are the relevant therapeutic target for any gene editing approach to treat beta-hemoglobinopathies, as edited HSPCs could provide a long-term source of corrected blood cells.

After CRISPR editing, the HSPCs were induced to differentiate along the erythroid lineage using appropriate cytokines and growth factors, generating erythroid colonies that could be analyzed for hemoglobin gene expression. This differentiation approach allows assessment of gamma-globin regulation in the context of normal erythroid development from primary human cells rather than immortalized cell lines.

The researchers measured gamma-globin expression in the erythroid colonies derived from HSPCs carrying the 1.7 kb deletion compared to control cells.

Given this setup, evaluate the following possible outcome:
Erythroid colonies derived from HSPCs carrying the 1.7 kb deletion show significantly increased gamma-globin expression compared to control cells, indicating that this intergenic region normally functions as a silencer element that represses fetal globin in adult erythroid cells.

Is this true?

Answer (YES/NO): NO